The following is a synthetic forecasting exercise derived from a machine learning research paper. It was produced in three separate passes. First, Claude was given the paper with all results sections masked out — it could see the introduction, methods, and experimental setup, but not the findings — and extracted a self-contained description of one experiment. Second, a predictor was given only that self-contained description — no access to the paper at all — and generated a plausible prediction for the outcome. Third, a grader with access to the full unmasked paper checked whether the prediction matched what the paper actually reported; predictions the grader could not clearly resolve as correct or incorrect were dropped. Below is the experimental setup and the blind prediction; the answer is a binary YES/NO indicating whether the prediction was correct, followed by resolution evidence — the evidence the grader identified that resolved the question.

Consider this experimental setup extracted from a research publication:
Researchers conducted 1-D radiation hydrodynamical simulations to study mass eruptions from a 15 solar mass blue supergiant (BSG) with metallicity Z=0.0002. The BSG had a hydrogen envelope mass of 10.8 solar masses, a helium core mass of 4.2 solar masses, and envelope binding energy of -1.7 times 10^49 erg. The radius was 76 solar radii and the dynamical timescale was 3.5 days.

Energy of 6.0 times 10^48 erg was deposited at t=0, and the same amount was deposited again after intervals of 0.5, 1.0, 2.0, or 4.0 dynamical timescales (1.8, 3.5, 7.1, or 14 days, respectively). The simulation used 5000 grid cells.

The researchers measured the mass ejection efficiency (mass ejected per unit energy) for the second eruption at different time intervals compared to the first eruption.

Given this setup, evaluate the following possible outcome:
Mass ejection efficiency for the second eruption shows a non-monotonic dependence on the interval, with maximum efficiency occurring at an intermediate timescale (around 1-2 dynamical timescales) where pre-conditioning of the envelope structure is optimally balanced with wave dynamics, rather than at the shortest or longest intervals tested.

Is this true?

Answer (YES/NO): NO